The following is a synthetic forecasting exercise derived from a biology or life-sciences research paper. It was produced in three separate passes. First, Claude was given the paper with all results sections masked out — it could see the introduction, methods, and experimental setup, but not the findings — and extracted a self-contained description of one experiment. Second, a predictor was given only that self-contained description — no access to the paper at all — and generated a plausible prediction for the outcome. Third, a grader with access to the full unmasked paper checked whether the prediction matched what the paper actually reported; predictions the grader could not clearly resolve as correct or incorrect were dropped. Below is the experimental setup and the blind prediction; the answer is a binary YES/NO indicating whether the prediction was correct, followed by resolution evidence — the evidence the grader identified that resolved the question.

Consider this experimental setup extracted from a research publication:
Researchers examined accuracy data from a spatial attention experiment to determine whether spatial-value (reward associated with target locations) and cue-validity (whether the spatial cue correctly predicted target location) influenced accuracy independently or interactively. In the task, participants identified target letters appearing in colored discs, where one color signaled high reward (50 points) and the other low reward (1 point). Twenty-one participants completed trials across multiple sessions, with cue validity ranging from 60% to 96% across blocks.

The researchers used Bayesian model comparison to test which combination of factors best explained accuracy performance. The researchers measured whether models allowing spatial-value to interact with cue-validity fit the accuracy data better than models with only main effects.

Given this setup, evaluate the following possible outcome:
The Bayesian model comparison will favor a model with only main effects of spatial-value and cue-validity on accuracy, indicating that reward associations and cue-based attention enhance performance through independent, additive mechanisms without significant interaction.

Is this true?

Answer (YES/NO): YES